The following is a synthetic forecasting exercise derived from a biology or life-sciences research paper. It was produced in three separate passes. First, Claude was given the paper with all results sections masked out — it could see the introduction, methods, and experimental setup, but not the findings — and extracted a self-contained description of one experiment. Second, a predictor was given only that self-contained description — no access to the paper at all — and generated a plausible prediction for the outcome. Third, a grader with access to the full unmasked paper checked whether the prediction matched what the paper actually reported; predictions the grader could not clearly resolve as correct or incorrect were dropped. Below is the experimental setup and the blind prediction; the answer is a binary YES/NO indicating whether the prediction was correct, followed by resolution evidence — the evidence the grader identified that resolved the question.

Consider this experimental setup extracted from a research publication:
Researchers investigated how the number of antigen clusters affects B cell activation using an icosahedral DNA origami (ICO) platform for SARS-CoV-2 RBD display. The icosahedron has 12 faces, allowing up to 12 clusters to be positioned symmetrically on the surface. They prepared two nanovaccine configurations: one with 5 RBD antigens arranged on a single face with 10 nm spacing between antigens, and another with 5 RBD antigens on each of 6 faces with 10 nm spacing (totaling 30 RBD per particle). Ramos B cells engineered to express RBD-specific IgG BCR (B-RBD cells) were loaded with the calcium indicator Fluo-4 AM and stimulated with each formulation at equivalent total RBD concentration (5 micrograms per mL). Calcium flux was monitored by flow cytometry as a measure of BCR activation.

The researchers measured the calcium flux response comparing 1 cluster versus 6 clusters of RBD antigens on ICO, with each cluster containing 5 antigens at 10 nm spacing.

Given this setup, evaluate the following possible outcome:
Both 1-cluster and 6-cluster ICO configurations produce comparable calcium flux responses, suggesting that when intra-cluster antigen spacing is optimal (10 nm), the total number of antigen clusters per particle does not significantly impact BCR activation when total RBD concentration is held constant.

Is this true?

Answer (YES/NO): NO